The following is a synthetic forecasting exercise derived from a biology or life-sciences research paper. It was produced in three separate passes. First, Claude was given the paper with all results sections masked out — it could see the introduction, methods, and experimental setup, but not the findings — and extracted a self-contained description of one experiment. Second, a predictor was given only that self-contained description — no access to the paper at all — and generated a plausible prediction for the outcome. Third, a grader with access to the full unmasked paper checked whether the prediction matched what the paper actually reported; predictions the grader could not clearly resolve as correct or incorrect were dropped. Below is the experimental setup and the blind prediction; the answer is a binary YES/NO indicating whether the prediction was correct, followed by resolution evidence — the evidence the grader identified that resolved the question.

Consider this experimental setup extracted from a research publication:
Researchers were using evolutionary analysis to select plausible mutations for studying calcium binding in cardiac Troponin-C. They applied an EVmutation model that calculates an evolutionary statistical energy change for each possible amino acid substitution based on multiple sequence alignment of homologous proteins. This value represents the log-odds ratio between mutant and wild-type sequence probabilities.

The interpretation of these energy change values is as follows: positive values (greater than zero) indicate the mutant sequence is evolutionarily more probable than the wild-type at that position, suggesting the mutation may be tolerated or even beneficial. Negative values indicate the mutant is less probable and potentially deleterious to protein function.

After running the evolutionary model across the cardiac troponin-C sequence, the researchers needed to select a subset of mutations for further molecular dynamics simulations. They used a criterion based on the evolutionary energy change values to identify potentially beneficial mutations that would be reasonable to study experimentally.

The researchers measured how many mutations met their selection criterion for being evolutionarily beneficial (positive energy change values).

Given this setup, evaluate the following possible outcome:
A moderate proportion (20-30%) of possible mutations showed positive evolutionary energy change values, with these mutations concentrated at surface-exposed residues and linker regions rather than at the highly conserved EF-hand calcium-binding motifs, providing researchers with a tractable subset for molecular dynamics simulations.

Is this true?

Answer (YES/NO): NO